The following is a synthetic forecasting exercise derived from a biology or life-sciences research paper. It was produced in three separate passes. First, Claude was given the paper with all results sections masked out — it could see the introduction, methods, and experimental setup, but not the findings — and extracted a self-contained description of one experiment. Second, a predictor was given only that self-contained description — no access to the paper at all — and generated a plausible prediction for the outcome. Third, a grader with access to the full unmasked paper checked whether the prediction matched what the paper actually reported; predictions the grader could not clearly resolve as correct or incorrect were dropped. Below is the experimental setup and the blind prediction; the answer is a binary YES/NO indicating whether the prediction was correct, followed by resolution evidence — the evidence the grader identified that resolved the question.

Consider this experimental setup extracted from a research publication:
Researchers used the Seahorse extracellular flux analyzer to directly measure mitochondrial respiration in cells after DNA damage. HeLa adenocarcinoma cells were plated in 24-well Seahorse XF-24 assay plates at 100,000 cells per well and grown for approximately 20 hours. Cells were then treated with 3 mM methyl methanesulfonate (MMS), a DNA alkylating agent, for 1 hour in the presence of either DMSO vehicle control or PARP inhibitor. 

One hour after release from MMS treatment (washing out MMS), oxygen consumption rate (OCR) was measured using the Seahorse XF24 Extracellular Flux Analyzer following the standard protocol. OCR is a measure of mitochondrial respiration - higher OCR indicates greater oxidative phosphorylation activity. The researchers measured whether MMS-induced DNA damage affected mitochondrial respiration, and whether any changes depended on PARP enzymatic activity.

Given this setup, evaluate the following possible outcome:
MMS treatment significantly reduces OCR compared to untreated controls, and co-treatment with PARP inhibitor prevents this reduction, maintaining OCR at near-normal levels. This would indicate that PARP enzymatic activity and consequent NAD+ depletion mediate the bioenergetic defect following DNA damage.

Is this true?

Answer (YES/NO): NO